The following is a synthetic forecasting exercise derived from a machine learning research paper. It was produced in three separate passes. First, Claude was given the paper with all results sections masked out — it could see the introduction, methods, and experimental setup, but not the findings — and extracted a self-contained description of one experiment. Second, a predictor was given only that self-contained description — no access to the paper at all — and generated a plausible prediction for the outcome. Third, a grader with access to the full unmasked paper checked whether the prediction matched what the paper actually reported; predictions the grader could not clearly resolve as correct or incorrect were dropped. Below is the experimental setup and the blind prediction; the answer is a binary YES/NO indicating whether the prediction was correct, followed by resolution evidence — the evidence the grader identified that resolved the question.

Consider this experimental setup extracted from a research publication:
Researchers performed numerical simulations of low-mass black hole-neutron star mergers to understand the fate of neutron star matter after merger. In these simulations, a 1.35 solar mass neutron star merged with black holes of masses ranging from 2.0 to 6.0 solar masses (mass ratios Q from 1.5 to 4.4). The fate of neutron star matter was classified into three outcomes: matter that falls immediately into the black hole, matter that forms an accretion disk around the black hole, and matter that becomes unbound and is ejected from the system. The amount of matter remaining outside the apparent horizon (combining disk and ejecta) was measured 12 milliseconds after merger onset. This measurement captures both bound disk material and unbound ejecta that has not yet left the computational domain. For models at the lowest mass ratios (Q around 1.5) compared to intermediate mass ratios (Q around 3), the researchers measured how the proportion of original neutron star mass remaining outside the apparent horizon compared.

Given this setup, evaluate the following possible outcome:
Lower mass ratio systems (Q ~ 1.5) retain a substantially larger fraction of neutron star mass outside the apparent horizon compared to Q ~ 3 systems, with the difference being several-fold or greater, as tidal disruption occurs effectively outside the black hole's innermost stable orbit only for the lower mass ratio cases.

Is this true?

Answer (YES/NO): NO